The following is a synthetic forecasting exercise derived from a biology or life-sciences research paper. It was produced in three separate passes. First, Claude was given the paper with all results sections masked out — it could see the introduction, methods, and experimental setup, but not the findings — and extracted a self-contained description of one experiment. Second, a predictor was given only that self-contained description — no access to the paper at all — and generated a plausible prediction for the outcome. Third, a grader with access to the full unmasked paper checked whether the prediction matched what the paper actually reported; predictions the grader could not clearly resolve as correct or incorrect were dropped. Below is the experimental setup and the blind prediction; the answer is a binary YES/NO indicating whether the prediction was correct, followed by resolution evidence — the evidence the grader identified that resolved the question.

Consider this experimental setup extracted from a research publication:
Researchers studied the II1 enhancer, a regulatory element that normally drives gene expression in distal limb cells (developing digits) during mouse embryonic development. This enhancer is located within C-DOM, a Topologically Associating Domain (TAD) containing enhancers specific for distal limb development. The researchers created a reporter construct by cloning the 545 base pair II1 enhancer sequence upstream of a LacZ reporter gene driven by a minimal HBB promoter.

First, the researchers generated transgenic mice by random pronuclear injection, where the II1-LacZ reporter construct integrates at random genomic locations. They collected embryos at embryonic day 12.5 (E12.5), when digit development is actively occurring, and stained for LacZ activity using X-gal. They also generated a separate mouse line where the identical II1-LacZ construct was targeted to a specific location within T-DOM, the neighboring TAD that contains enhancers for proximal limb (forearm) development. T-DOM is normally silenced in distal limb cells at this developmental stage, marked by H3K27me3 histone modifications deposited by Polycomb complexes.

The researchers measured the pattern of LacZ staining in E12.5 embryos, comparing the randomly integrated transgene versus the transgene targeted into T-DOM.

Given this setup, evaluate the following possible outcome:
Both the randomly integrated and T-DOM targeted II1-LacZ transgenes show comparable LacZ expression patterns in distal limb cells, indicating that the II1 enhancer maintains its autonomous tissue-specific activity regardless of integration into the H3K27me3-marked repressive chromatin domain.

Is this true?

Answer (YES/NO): NO